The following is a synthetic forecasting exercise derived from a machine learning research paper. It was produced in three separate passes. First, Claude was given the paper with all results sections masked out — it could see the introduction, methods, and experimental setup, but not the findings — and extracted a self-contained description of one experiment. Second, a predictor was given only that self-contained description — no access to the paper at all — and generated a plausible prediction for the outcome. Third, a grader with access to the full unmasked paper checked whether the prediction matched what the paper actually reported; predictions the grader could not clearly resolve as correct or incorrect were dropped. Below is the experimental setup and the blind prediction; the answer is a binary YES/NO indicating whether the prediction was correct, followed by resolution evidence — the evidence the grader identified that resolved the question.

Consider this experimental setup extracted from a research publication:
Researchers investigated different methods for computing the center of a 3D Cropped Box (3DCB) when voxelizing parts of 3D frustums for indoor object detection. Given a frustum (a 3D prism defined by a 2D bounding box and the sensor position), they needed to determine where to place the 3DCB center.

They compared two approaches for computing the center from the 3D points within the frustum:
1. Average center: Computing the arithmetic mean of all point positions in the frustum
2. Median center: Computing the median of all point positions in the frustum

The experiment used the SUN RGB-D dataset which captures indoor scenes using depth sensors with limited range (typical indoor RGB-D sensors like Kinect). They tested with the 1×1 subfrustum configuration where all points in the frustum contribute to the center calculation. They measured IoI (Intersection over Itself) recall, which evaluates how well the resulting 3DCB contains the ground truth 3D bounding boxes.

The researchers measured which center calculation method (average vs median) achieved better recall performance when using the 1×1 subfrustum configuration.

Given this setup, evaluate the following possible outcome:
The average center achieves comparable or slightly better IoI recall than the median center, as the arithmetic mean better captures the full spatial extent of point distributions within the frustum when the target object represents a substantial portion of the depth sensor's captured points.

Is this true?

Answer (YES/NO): YES